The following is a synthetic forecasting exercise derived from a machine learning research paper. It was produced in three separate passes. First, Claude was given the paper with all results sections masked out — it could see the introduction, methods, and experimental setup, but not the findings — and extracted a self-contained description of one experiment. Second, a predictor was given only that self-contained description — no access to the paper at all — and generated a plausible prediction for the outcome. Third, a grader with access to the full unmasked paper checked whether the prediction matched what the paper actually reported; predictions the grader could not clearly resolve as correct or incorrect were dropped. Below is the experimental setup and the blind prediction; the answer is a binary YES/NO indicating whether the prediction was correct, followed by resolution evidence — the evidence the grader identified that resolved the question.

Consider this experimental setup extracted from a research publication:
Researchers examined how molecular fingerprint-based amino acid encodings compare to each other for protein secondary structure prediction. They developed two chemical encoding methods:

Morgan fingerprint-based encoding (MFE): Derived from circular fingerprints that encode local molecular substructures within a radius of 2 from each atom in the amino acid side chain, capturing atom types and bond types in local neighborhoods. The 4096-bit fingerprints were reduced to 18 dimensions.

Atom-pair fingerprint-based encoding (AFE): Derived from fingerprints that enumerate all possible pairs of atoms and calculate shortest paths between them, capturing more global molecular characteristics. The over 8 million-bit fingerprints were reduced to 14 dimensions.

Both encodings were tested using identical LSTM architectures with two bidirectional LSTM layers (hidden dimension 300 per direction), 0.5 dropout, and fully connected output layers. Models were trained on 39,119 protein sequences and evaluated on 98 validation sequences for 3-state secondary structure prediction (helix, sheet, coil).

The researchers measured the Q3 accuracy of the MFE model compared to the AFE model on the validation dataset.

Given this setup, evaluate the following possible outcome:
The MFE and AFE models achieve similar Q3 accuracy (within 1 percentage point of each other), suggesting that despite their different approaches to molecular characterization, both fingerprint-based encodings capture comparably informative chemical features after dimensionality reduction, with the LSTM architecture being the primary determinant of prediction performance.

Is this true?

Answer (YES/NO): YES